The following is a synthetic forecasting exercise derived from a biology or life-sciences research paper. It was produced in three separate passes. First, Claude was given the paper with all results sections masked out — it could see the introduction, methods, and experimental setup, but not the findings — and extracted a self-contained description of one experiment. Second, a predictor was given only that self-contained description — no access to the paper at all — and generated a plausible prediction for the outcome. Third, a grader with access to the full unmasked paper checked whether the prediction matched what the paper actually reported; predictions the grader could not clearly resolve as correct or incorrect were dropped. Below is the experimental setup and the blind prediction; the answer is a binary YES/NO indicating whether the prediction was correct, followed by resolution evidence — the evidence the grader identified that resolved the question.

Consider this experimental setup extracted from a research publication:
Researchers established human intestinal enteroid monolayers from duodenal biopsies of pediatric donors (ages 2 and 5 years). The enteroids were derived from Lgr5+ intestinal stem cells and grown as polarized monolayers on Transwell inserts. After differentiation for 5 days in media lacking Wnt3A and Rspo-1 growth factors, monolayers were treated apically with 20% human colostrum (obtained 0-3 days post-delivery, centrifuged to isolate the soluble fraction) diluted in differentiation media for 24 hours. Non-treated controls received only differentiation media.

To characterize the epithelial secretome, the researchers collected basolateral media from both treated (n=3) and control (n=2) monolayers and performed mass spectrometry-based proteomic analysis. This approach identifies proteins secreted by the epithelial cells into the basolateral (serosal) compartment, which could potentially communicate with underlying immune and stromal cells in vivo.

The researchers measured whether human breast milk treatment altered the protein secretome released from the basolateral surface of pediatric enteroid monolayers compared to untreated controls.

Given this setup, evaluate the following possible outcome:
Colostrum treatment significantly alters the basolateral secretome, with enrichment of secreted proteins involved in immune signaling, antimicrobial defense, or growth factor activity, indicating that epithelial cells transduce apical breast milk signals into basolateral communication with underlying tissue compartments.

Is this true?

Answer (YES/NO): YES